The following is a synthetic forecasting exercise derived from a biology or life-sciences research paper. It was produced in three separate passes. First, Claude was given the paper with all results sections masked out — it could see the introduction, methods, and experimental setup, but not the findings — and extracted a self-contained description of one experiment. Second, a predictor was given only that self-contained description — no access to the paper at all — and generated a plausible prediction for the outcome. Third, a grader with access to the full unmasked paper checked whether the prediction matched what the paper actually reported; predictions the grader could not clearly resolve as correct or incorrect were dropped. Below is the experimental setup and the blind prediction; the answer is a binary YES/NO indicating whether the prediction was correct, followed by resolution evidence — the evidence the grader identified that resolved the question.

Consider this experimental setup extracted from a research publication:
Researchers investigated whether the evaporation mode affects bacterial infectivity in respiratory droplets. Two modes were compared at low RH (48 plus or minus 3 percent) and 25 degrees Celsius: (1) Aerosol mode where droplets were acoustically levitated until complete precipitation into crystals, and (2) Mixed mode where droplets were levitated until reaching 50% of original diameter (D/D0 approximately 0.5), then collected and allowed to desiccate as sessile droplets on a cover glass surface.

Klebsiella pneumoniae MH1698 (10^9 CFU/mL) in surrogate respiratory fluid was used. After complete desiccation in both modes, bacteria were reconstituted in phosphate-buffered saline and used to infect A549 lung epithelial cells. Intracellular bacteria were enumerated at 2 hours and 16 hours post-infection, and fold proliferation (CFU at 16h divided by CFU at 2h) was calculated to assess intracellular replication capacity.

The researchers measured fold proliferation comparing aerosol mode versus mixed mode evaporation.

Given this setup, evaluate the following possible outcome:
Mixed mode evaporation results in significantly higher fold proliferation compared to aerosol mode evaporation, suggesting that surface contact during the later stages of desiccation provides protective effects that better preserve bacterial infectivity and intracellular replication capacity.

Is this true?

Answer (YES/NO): NO